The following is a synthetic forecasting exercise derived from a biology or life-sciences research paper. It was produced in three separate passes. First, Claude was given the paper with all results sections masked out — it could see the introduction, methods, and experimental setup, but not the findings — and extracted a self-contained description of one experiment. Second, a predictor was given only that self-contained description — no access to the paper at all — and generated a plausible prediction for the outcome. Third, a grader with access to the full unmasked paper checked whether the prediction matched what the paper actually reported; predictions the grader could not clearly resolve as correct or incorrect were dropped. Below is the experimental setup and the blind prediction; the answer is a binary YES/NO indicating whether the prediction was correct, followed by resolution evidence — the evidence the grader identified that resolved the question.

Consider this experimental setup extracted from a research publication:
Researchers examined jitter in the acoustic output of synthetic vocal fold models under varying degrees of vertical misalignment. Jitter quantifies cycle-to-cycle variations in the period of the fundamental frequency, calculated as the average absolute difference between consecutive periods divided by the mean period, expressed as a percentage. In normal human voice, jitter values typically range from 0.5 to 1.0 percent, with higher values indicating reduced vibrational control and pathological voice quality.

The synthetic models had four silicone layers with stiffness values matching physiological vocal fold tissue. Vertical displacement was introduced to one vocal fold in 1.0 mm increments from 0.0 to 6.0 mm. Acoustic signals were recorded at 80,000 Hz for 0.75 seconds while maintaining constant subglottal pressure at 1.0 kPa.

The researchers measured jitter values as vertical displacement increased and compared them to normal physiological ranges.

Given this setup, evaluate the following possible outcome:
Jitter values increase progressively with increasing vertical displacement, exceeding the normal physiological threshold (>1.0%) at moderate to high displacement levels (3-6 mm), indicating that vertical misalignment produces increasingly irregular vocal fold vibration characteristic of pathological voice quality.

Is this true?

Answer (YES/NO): NO